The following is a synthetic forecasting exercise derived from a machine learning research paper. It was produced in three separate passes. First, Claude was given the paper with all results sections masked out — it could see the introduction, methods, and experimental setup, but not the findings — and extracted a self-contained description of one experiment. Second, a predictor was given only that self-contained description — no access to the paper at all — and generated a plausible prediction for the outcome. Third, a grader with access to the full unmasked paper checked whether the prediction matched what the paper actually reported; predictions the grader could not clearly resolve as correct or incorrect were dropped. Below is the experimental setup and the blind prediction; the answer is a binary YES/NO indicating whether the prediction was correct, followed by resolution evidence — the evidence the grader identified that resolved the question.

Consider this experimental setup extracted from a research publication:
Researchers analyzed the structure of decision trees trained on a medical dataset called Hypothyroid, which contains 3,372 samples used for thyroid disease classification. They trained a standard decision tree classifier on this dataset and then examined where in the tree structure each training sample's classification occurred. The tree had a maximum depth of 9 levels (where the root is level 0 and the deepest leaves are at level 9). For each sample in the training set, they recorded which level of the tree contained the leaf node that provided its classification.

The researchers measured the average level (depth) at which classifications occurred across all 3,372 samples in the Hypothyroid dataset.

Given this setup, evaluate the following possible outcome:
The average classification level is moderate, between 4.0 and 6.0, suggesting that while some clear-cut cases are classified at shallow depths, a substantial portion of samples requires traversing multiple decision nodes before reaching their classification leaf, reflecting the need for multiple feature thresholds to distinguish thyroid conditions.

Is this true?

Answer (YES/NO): NO